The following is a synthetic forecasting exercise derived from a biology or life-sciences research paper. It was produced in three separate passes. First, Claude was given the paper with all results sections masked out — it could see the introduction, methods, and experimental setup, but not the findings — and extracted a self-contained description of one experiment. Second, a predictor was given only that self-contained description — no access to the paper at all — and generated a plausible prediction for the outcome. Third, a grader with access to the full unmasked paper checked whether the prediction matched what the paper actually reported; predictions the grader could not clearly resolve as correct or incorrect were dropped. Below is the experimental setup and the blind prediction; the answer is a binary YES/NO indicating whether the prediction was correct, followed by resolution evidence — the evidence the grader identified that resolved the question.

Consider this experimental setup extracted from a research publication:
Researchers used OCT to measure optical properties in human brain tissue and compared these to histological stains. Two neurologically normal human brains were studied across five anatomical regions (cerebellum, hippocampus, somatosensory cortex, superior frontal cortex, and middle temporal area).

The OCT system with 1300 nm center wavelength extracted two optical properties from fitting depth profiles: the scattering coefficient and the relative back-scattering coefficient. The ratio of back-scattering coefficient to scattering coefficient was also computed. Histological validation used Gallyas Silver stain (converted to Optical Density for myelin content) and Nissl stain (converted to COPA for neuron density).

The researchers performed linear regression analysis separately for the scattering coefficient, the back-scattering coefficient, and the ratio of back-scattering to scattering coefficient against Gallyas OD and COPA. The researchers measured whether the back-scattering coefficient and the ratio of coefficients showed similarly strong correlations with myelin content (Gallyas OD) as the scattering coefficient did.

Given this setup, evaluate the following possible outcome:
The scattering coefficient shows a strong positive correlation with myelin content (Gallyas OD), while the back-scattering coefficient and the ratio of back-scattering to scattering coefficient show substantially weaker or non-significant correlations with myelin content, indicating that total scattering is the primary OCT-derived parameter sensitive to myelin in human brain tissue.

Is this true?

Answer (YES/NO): NO